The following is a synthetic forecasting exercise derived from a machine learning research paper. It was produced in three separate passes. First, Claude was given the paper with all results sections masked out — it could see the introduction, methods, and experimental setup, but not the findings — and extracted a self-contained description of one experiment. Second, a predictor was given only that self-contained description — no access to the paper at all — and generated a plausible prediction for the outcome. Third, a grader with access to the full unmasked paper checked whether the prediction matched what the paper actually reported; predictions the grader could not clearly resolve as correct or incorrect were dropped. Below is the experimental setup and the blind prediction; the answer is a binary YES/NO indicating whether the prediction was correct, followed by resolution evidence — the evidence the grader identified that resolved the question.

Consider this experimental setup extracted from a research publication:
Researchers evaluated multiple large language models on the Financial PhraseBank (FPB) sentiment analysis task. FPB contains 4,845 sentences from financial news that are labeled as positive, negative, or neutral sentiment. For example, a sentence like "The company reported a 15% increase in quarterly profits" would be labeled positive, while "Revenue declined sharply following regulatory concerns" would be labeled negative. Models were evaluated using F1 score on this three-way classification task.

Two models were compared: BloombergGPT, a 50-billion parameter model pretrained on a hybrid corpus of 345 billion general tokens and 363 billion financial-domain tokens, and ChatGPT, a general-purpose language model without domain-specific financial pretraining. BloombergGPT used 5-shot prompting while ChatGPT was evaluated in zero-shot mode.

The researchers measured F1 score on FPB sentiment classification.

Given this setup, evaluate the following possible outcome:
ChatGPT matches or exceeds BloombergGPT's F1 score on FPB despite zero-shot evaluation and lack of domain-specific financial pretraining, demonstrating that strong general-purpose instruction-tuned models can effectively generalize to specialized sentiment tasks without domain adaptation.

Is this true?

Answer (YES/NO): YES